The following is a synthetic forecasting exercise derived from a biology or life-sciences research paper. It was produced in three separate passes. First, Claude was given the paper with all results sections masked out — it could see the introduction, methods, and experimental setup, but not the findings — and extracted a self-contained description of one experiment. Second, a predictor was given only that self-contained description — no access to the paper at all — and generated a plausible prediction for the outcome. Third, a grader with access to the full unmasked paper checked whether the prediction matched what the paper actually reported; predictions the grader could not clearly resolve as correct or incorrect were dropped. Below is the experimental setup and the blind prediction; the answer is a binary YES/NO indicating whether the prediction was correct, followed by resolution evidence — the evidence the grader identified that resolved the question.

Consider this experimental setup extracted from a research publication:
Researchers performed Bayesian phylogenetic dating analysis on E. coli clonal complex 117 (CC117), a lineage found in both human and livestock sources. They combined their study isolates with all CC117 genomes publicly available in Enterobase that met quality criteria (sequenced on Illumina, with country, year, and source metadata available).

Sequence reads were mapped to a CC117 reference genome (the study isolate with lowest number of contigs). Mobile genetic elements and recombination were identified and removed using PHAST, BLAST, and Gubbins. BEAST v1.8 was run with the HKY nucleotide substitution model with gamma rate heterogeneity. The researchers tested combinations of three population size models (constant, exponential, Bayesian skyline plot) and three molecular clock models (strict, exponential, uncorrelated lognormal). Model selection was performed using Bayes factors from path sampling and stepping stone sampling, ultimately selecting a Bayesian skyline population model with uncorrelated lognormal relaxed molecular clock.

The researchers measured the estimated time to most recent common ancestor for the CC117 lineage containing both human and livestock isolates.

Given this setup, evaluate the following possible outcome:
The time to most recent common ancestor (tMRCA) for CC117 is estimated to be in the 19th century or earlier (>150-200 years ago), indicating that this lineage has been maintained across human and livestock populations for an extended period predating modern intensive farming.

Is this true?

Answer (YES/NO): NO